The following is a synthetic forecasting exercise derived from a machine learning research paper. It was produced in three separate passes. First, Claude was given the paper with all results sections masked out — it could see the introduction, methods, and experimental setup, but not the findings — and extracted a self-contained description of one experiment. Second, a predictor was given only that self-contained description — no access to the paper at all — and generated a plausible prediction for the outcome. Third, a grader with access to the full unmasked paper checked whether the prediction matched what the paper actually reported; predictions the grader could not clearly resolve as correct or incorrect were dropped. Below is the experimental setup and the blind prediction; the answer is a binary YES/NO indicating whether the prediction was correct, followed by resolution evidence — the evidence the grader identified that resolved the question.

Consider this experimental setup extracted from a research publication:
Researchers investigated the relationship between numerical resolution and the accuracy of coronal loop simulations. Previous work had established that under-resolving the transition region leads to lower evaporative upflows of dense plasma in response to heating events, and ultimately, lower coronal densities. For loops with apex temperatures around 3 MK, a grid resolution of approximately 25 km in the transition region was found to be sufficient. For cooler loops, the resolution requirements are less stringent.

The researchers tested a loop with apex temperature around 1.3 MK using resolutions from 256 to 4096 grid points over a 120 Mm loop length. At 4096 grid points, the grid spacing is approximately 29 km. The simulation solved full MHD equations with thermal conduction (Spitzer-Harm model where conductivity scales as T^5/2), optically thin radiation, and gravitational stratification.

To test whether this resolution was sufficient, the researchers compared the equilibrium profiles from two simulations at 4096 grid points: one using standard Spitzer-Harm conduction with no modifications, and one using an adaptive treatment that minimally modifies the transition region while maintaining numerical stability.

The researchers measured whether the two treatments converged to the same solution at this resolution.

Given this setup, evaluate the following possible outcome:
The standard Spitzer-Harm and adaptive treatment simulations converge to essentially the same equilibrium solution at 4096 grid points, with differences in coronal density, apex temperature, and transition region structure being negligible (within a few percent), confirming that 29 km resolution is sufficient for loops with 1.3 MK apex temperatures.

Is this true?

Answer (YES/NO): YES